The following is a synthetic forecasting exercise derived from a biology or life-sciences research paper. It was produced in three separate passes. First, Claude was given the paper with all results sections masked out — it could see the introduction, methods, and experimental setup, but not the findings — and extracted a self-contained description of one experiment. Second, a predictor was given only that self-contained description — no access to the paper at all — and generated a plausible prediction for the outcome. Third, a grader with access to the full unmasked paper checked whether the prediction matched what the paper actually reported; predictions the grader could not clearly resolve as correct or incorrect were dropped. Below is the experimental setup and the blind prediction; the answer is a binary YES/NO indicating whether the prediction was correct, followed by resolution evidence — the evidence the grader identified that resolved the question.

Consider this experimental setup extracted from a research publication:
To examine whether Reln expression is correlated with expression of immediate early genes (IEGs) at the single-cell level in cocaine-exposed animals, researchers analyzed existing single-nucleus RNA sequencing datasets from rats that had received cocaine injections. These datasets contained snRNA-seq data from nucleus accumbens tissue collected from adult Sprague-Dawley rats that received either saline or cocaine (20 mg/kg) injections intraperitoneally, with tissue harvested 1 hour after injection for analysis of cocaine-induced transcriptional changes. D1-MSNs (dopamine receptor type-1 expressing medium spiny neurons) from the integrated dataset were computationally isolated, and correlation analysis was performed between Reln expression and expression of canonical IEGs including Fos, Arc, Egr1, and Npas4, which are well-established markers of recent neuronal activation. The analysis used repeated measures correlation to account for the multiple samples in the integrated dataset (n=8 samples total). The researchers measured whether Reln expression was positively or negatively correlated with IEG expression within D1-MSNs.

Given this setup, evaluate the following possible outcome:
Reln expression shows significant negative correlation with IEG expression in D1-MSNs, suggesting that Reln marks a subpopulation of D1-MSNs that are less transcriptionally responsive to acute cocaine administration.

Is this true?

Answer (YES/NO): NO